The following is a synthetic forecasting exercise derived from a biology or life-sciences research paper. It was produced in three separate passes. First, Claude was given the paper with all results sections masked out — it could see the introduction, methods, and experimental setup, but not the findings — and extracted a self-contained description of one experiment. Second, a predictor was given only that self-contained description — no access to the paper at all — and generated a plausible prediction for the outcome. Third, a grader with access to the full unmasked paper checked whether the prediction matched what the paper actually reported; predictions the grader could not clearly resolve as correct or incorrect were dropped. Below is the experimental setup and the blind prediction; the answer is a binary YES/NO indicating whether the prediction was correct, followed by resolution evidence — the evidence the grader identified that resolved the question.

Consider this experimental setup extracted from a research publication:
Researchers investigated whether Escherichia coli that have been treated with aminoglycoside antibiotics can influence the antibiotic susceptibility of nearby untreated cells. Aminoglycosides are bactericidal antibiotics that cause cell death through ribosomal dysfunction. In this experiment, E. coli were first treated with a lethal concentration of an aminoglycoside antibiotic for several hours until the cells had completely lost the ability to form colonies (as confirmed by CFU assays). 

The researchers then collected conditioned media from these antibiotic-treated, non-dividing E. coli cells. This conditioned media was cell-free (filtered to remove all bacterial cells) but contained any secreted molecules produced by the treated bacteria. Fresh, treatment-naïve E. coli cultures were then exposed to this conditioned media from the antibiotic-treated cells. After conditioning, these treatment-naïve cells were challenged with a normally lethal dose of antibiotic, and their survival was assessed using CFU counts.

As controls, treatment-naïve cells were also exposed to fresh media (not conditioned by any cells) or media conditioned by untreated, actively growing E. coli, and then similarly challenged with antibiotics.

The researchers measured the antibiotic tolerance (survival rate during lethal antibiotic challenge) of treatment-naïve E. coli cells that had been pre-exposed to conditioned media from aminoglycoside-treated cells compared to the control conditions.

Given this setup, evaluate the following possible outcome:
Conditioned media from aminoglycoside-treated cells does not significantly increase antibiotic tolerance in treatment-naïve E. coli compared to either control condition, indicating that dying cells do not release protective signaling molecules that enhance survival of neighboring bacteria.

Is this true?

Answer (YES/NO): NO